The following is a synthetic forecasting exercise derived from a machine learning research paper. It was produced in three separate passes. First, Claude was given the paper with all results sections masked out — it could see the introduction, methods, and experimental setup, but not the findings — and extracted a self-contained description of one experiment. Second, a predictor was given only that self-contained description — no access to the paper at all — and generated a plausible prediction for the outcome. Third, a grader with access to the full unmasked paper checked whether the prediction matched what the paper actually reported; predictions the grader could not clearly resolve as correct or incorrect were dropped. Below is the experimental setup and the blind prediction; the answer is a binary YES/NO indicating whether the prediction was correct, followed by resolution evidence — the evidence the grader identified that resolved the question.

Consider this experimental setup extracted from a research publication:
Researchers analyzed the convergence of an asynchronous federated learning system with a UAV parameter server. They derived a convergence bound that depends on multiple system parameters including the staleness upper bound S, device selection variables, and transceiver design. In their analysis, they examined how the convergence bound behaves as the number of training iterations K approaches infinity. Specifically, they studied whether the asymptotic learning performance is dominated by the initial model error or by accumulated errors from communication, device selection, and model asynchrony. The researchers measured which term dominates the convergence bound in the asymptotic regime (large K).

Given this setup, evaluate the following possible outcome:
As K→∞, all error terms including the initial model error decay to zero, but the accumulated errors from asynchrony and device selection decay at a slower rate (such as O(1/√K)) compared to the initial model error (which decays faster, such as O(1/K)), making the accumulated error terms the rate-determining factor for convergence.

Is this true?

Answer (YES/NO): NO